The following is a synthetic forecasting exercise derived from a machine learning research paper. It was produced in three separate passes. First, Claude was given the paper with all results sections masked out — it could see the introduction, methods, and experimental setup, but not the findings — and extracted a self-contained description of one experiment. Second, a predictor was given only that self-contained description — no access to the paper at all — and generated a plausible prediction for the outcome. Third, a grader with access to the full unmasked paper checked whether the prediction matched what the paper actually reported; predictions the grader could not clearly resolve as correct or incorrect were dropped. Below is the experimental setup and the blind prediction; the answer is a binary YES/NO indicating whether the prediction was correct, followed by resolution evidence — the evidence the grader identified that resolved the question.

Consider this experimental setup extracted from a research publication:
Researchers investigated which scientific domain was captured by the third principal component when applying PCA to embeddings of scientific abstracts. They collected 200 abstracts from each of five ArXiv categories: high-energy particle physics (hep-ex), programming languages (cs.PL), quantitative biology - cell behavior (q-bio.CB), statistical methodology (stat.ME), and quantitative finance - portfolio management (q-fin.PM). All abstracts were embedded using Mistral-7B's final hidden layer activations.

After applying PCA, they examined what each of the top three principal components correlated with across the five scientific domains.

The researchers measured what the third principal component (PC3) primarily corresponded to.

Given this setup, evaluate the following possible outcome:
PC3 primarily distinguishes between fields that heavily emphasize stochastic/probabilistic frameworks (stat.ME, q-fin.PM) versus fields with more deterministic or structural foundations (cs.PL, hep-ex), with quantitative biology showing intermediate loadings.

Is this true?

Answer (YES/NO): NO